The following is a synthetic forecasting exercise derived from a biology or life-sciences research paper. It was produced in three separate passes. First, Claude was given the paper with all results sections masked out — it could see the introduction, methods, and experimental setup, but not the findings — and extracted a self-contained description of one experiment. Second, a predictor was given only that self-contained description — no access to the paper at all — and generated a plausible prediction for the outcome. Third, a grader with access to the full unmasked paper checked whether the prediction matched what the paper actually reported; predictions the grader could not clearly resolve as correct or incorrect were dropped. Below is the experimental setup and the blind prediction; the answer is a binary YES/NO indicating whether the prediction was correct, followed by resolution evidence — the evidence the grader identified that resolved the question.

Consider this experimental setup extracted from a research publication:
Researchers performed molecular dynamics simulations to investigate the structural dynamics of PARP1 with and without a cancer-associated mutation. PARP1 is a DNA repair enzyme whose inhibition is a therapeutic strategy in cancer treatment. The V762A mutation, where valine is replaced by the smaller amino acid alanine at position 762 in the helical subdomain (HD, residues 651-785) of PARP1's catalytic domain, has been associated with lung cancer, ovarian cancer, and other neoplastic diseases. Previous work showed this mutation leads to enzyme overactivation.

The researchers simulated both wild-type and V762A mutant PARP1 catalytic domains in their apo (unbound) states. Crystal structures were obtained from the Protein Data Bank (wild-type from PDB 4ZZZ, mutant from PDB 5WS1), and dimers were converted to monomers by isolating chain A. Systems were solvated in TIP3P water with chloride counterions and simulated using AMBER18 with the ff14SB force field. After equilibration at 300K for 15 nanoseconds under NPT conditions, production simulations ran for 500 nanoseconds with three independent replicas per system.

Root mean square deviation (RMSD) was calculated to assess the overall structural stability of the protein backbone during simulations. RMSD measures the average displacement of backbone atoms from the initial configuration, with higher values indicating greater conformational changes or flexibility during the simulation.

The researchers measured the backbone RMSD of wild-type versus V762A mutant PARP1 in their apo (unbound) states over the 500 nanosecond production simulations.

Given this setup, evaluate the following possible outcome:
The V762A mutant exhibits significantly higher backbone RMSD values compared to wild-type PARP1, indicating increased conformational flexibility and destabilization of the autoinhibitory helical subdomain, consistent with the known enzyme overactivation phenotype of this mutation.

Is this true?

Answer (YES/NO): NO